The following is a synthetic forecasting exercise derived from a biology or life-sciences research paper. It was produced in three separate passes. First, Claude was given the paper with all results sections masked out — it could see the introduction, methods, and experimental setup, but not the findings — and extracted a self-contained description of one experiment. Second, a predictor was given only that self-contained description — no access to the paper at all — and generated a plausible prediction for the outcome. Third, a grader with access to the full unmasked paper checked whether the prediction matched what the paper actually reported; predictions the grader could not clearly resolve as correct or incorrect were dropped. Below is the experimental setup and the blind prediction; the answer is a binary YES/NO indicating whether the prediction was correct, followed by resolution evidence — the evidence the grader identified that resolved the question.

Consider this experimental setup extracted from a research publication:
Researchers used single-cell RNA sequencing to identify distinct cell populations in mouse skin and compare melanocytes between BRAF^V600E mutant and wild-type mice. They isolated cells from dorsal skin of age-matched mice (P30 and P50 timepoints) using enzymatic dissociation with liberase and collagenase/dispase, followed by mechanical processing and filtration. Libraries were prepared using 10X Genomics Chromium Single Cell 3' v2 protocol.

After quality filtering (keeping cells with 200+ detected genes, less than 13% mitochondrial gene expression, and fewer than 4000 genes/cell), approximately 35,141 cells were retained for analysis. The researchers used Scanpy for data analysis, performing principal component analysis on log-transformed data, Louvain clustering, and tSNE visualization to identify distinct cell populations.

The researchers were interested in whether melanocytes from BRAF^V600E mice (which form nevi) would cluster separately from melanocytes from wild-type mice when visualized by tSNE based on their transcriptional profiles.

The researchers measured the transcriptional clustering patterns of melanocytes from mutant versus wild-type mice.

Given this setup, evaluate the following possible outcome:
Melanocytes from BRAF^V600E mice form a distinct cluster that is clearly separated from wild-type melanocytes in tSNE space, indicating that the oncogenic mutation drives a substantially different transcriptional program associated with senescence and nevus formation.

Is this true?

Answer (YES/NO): NO